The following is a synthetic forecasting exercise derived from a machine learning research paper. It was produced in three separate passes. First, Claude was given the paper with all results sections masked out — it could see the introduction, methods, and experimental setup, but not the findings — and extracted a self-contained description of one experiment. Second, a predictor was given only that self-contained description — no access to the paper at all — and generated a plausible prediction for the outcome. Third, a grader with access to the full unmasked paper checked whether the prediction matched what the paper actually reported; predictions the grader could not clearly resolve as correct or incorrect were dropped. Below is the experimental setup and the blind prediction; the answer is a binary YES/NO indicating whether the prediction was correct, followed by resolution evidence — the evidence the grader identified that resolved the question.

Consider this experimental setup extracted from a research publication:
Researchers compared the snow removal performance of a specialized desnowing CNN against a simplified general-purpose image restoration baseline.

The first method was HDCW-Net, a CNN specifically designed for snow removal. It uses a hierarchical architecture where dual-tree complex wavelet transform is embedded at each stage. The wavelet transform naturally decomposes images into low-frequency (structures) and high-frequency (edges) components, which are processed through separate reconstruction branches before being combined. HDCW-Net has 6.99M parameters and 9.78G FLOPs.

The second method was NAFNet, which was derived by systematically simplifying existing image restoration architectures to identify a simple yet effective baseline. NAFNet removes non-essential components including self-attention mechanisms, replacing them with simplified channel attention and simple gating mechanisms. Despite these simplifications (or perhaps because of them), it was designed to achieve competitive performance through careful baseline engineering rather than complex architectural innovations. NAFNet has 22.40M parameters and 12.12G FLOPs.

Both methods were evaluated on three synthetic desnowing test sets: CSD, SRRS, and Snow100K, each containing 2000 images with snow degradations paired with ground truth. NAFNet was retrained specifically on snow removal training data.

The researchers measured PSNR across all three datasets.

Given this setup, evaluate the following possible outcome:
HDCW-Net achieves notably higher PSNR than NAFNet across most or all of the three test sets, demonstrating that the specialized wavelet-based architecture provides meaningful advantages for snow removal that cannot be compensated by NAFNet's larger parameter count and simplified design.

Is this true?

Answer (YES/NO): NO